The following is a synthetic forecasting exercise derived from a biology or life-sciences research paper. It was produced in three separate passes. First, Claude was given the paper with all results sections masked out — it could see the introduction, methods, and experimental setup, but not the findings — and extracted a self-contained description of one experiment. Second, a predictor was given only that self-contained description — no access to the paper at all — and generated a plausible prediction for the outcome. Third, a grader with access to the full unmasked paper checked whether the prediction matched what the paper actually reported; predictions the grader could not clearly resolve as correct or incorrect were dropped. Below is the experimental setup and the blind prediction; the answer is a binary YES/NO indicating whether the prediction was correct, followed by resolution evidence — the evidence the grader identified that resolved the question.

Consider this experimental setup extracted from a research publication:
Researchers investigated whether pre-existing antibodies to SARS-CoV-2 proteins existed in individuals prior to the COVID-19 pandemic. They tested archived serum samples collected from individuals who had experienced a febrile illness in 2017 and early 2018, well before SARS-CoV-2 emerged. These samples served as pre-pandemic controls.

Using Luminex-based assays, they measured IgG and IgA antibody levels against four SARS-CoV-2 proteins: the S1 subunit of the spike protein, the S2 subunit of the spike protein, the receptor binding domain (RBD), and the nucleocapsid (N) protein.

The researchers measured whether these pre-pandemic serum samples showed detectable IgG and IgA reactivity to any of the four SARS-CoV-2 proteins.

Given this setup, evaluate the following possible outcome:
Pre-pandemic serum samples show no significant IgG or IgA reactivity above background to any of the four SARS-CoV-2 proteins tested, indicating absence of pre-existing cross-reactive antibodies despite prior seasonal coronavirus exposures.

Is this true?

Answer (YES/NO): NO